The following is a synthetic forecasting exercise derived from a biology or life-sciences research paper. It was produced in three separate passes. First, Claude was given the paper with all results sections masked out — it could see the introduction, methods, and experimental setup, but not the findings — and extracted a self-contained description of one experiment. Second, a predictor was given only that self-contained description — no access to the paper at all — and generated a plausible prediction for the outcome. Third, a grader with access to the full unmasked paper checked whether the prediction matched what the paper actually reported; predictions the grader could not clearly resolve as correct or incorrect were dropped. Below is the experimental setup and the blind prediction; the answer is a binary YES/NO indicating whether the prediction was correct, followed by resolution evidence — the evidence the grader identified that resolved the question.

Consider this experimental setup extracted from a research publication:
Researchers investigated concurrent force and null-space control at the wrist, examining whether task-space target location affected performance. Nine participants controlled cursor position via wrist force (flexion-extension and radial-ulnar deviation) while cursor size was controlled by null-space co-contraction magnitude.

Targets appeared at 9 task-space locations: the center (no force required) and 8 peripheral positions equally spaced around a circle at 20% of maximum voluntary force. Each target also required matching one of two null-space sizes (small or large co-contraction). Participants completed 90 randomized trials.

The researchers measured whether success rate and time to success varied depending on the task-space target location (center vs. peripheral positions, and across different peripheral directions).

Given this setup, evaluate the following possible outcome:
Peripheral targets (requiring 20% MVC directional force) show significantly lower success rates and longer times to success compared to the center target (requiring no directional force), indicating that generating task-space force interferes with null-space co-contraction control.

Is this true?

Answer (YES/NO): NO